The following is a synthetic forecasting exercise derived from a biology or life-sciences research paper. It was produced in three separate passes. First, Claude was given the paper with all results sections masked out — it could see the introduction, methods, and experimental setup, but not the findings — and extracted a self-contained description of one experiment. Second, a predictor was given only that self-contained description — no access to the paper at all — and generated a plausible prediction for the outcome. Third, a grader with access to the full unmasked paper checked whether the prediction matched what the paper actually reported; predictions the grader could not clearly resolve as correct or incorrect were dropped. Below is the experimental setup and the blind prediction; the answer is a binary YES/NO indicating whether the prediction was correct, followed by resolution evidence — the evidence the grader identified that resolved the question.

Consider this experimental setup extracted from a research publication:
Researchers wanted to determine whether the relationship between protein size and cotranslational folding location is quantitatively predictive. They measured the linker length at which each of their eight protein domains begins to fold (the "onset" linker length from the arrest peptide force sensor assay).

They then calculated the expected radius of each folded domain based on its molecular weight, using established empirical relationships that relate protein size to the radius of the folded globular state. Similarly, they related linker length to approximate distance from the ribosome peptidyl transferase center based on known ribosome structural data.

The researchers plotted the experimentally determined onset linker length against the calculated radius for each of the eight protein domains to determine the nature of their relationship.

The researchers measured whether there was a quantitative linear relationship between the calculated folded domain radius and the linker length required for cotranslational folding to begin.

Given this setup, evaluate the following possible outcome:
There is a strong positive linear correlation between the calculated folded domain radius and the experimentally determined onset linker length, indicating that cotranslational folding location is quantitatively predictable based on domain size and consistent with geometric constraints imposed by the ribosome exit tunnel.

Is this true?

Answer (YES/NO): NO